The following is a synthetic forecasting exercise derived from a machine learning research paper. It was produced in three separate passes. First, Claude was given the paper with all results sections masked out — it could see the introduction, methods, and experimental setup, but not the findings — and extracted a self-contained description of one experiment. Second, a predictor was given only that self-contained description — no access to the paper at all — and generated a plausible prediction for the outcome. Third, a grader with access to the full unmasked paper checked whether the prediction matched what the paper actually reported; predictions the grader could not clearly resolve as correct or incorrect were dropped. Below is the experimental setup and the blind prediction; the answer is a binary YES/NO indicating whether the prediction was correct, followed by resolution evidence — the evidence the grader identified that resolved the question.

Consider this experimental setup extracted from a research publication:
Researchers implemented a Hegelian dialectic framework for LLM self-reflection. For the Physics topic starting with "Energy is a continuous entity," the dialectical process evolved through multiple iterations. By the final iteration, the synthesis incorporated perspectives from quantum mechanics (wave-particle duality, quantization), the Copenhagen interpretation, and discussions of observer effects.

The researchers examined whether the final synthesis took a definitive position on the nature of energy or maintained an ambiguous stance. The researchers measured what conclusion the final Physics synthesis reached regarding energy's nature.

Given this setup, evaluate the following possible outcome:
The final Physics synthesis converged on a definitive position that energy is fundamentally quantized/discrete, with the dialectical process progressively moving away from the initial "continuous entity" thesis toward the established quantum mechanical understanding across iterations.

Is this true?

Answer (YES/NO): NO